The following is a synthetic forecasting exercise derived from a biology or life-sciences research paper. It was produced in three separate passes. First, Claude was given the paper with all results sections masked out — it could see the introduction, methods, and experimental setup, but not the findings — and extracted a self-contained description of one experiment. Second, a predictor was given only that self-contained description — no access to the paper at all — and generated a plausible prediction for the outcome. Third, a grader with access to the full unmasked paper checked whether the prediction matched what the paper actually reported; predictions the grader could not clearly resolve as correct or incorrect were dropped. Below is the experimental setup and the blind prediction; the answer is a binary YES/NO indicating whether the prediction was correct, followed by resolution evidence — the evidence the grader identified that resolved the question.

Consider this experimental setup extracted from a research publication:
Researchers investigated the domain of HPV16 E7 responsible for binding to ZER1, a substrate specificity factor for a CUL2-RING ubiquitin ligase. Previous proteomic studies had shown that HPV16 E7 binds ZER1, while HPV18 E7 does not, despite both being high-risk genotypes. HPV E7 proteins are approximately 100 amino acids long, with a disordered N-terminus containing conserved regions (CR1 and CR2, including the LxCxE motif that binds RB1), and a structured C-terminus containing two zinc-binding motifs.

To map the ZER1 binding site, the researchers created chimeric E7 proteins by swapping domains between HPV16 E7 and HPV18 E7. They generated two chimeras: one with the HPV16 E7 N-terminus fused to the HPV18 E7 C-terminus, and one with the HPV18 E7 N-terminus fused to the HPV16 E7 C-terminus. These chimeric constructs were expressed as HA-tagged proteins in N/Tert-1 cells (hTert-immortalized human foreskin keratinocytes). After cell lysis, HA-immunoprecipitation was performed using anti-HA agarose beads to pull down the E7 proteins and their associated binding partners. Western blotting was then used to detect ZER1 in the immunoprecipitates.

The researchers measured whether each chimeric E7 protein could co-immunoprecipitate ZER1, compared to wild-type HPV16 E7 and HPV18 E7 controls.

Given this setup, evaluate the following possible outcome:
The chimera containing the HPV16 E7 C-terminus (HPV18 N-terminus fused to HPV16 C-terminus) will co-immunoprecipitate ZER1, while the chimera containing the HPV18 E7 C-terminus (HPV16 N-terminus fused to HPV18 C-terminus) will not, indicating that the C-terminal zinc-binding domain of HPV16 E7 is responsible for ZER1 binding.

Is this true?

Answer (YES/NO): YES